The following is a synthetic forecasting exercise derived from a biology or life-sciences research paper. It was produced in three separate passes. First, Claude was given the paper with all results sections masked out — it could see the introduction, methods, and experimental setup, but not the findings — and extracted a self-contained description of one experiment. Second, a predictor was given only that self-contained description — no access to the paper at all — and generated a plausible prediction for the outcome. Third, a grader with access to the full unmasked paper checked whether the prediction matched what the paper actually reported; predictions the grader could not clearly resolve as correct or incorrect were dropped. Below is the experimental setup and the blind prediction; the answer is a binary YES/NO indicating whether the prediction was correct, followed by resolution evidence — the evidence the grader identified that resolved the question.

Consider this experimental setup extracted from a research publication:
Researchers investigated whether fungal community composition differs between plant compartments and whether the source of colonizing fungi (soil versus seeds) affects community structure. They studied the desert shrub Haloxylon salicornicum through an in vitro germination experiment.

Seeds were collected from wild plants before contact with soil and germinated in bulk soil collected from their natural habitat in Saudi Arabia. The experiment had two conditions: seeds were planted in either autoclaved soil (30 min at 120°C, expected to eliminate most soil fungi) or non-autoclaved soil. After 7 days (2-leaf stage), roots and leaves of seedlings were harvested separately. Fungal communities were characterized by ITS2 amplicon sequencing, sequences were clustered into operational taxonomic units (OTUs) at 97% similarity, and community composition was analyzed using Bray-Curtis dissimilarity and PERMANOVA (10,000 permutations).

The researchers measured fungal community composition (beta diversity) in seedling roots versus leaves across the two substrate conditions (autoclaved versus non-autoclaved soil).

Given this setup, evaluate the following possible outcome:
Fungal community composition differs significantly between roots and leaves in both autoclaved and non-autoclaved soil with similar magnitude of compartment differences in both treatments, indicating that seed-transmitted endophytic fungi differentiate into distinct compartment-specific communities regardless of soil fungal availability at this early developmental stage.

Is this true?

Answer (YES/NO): NO